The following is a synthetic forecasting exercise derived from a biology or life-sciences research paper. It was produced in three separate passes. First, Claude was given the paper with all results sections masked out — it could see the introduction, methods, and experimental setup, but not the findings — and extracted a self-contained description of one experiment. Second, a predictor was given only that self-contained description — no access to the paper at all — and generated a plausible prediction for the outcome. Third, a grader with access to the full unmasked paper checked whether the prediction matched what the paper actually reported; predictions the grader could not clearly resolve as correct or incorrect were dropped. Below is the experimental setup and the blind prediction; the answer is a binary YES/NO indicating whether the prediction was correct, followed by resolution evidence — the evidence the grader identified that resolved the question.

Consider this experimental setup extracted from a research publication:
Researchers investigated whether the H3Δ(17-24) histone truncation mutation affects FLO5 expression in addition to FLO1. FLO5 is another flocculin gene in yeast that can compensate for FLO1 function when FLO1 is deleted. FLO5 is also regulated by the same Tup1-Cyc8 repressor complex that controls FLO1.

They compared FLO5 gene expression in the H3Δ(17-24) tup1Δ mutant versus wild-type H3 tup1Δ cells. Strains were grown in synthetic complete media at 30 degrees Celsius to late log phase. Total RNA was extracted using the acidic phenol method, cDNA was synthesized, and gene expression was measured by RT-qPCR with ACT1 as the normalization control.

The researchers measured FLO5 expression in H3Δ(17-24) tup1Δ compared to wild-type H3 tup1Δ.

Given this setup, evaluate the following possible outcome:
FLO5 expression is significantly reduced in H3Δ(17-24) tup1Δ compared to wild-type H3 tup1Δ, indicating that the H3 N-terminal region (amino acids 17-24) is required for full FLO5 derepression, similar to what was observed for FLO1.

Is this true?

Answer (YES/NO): NO